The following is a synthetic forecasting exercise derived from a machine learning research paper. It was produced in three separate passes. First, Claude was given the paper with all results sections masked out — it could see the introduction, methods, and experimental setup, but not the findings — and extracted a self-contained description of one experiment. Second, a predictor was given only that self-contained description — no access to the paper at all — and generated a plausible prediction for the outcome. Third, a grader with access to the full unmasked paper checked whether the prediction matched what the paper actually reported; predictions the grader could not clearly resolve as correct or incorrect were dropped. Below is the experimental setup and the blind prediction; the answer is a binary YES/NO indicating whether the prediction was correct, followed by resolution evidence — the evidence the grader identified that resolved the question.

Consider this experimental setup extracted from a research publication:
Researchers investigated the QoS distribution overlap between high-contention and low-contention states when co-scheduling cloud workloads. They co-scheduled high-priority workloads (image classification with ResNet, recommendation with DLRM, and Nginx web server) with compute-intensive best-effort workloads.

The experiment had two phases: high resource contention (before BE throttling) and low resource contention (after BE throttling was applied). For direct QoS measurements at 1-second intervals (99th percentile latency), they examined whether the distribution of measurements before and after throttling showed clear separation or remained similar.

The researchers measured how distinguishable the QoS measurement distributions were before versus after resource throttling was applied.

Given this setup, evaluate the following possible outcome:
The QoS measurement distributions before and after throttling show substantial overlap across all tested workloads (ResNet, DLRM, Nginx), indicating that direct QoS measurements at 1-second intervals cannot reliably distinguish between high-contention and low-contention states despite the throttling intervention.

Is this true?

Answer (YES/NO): YES